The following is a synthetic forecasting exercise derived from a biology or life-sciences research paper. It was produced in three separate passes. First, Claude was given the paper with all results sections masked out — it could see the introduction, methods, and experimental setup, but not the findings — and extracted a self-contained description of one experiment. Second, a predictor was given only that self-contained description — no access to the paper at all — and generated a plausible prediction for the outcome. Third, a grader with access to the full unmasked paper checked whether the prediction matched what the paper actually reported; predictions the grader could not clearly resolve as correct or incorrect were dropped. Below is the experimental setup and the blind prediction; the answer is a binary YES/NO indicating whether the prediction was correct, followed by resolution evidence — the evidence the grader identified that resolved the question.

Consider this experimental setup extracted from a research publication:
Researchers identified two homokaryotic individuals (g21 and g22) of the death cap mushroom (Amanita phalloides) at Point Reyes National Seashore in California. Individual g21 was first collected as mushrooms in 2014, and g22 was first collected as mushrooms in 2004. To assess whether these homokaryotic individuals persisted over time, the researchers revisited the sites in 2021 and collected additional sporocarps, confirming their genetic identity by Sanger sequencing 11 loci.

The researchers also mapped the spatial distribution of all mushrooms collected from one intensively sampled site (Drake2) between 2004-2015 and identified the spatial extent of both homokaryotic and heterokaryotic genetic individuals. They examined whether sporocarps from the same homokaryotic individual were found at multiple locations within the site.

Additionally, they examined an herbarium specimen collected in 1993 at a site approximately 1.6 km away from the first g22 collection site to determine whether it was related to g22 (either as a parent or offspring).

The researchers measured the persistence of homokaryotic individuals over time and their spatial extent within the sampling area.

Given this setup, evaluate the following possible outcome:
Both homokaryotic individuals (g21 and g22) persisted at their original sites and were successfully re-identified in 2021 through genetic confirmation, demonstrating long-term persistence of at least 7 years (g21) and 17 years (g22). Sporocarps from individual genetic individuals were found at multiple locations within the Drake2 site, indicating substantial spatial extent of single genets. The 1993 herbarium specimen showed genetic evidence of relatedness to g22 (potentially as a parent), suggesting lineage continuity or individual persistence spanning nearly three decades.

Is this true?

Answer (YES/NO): YES